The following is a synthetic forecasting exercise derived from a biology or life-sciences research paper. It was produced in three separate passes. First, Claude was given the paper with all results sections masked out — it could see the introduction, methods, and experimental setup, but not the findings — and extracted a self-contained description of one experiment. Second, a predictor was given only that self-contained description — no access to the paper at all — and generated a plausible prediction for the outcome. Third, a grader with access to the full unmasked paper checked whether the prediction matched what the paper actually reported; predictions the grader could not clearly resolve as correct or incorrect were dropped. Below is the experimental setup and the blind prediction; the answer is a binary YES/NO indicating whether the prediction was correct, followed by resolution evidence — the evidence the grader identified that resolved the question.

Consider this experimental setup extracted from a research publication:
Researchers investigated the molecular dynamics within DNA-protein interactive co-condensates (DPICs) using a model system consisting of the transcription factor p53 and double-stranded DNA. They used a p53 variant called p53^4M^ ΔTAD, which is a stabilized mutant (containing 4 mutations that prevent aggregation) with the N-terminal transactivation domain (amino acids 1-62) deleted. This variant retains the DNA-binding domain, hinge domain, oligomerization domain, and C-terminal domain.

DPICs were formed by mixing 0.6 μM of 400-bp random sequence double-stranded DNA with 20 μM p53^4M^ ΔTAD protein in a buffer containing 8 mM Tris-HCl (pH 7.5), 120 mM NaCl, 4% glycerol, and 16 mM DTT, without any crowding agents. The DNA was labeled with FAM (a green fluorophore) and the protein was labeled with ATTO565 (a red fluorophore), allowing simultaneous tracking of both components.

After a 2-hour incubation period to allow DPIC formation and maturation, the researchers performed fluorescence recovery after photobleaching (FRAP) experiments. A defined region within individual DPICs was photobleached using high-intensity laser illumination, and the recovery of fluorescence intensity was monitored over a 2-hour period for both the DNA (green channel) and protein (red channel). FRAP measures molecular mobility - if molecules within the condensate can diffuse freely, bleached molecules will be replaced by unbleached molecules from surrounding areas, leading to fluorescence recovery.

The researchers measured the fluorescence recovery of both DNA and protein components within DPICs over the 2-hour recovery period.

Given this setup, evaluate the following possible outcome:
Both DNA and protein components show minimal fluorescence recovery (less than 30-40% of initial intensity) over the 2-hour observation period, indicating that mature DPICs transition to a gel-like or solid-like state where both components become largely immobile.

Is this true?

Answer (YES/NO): NO